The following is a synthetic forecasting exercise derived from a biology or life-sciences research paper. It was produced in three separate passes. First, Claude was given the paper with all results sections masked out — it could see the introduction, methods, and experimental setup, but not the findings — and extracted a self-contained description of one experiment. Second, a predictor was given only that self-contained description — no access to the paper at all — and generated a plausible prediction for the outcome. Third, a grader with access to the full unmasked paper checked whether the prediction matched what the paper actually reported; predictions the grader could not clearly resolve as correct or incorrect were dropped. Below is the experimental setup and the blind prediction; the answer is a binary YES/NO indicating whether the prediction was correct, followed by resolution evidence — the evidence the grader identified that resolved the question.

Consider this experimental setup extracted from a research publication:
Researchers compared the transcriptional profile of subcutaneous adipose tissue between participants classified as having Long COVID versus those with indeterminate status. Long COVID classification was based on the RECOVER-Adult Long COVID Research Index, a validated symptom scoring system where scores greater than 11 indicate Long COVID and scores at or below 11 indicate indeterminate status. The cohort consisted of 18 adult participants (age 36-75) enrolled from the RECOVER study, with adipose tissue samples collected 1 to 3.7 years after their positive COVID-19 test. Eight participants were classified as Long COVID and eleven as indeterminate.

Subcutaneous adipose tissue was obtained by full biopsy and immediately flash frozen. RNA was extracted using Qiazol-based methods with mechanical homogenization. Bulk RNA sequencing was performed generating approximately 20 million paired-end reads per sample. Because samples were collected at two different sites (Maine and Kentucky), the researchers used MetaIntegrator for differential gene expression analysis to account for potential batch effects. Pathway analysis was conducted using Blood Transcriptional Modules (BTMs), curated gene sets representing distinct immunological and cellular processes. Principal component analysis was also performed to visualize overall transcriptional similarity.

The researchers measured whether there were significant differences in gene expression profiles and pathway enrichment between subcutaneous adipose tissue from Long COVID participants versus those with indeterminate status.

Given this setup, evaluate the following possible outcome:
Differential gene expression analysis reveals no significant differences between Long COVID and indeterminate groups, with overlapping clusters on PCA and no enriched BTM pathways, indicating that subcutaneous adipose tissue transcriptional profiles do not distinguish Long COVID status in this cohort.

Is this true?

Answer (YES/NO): YES